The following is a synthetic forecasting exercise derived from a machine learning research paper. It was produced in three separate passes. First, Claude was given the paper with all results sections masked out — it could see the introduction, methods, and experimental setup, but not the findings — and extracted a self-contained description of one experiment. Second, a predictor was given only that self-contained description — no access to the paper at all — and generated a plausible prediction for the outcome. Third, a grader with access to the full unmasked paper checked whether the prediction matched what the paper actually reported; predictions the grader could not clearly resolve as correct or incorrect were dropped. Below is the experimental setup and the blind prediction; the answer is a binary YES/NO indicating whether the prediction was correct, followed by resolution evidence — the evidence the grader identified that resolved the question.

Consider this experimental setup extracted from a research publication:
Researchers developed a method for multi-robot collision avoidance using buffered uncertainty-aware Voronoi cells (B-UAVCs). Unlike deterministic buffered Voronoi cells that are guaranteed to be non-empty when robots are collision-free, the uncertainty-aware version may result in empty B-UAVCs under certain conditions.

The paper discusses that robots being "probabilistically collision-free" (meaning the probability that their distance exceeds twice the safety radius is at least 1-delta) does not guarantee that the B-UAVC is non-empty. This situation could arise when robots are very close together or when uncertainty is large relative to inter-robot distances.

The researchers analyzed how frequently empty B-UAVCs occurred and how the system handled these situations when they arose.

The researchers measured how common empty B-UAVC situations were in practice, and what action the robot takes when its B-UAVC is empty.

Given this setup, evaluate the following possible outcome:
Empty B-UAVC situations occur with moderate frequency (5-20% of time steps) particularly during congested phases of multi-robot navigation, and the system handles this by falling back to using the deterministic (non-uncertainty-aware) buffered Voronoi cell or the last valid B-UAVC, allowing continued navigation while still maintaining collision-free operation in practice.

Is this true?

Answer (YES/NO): NO